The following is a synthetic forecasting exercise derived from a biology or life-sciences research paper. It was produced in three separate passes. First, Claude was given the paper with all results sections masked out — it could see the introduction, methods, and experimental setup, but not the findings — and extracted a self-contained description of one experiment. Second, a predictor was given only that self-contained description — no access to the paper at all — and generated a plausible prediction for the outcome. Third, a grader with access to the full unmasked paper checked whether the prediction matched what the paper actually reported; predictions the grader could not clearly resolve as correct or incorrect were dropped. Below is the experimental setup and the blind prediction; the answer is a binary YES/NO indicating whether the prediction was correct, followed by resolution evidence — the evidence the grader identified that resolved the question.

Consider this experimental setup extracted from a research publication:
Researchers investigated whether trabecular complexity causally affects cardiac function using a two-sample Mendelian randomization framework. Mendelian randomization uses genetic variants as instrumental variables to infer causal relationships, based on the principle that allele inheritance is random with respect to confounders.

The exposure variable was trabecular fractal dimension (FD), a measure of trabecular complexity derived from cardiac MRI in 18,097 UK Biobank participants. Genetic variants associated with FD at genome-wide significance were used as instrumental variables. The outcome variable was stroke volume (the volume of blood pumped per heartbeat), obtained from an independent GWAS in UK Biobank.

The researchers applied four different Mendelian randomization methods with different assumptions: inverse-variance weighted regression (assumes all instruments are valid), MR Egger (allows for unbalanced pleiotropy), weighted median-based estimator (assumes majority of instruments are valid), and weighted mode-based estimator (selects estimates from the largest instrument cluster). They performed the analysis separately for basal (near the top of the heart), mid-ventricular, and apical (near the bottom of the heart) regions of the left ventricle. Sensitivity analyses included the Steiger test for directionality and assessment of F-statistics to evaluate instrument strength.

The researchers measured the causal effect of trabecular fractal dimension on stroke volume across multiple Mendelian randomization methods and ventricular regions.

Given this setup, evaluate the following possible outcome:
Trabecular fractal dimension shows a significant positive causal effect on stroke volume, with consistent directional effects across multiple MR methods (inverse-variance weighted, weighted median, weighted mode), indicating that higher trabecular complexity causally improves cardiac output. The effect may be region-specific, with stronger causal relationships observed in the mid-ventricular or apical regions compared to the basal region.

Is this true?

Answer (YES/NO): YES